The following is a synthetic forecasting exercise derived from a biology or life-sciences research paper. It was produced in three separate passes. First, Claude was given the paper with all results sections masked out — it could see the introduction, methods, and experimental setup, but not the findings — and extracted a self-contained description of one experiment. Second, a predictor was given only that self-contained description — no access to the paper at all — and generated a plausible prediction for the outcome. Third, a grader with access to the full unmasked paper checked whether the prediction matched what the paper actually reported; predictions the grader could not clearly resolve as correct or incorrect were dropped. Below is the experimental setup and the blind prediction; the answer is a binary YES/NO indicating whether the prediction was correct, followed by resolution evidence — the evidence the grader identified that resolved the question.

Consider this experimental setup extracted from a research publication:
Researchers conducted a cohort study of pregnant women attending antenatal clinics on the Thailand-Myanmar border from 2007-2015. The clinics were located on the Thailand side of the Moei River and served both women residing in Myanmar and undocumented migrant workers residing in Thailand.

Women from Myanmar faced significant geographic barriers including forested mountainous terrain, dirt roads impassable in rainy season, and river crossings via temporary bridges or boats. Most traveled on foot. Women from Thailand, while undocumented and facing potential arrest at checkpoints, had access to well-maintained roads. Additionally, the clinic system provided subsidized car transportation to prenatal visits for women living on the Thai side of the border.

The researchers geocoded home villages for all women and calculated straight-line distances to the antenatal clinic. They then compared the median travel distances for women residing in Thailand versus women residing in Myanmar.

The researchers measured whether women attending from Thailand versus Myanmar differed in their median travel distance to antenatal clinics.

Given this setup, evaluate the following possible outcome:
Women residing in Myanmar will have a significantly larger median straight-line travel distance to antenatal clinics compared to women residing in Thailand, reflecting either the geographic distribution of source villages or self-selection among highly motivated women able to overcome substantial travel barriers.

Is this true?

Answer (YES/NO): NO